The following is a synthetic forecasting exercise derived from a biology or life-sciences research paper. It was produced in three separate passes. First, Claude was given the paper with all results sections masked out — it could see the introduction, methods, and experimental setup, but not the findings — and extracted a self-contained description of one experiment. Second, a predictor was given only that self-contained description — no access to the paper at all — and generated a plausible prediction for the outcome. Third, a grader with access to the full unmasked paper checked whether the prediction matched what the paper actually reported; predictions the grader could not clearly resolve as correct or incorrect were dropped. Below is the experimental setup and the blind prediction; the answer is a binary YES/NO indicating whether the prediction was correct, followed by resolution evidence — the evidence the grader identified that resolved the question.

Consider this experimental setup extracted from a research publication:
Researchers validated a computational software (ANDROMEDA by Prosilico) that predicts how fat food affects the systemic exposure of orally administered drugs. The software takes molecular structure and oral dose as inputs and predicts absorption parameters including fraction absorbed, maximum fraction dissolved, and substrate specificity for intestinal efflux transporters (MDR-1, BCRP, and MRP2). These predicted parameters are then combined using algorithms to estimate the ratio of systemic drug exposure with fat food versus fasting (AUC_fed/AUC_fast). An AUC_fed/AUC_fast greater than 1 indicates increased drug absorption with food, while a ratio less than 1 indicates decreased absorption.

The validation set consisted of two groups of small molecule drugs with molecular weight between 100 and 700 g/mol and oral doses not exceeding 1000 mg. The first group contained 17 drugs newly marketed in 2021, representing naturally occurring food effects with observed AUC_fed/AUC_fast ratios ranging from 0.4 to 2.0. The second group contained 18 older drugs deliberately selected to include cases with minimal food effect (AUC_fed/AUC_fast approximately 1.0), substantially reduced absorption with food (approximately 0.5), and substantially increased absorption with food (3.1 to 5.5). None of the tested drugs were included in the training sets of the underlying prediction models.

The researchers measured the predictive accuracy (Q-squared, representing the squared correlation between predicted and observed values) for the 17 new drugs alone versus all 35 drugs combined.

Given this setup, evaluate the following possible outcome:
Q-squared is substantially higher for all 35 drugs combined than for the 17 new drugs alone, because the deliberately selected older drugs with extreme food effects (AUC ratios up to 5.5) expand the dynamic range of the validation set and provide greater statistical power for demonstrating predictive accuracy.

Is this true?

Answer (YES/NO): NO